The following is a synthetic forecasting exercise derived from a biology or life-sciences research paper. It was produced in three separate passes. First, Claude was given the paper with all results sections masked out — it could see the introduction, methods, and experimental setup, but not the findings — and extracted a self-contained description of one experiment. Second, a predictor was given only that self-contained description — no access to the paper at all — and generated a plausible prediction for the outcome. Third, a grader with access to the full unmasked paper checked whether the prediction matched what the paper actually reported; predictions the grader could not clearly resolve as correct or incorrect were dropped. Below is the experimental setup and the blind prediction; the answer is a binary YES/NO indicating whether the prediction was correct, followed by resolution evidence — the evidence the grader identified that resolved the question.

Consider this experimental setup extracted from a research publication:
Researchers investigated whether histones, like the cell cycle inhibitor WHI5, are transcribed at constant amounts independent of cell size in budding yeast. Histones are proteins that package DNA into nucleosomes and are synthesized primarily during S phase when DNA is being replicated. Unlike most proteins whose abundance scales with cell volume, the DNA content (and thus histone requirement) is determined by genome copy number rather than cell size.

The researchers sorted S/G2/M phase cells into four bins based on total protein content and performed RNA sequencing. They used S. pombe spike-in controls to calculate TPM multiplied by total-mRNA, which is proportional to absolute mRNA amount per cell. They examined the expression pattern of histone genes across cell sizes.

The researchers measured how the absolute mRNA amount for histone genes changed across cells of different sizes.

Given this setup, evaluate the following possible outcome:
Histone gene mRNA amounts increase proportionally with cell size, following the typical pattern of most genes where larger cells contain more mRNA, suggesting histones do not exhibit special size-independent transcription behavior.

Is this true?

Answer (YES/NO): NO